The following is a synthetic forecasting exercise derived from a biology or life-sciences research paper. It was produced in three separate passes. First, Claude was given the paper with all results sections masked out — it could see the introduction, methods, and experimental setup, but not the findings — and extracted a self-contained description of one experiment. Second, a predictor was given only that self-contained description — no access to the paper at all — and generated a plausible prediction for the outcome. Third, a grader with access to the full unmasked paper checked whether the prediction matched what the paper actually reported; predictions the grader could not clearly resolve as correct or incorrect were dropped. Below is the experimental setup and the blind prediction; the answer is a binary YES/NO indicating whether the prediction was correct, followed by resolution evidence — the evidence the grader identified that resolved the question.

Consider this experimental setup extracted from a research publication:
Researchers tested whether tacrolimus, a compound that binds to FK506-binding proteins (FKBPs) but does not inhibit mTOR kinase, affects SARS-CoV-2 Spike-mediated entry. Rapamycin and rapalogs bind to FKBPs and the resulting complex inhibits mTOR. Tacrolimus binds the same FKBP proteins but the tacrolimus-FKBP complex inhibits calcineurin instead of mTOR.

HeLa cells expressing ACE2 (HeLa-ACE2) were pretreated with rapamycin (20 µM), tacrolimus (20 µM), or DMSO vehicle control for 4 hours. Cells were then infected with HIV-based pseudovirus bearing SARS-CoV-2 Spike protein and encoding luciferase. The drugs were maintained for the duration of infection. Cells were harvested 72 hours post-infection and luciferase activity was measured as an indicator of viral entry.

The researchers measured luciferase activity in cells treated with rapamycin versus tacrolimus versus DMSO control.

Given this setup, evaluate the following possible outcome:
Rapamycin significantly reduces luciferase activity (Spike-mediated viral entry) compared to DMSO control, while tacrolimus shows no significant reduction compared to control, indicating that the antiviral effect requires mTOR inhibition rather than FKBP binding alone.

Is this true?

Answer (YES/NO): NO